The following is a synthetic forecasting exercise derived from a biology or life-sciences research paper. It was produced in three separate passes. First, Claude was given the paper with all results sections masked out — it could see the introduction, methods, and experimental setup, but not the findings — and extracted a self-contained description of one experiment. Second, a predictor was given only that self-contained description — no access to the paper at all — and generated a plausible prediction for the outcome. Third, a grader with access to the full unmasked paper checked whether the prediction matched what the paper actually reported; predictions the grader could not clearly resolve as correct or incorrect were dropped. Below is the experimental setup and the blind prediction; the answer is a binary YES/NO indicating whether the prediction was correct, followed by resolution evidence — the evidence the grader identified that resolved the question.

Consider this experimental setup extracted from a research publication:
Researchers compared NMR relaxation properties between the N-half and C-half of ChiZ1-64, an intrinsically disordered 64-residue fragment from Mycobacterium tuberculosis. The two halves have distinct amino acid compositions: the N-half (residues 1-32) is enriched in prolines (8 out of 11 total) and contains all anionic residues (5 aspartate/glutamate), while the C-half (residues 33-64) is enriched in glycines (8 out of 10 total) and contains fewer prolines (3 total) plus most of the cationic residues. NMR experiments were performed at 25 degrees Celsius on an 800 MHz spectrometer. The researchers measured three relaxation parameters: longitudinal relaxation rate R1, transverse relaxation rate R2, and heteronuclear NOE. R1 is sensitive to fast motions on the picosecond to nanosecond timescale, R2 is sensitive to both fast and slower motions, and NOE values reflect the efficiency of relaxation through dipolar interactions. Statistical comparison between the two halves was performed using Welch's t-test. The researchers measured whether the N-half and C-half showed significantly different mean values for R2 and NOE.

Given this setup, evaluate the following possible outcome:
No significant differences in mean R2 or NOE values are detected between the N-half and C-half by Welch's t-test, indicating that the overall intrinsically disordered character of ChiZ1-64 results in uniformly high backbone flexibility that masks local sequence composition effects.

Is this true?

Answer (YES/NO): NO